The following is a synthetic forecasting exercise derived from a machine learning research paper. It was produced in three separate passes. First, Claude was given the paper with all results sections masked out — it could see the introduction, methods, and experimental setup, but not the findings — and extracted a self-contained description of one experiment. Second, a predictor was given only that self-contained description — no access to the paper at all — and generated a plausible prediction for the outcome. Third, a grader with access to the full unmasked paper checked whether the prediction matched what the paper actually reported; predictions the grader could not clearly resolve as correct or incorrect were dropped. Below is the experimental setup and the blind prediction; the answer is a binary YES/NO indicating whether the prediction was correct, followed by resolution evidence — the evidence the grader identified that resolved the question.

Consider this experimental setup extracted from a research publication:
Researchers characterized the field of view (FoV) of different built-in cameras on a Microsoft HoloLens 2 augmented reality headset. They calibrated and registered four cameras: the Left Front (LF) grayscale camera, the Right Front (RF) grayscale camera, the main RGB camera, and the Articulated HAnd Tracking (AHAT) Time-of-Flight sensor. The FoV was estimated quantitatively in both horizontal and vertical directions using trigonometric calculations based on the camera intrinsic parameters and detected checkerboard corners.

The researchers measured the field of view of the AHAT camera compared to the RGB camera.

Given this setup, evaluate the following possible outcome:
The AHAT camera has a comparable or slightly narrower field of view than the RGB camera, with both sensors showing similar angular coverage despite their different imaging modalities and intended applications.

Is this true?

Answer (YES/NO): NO